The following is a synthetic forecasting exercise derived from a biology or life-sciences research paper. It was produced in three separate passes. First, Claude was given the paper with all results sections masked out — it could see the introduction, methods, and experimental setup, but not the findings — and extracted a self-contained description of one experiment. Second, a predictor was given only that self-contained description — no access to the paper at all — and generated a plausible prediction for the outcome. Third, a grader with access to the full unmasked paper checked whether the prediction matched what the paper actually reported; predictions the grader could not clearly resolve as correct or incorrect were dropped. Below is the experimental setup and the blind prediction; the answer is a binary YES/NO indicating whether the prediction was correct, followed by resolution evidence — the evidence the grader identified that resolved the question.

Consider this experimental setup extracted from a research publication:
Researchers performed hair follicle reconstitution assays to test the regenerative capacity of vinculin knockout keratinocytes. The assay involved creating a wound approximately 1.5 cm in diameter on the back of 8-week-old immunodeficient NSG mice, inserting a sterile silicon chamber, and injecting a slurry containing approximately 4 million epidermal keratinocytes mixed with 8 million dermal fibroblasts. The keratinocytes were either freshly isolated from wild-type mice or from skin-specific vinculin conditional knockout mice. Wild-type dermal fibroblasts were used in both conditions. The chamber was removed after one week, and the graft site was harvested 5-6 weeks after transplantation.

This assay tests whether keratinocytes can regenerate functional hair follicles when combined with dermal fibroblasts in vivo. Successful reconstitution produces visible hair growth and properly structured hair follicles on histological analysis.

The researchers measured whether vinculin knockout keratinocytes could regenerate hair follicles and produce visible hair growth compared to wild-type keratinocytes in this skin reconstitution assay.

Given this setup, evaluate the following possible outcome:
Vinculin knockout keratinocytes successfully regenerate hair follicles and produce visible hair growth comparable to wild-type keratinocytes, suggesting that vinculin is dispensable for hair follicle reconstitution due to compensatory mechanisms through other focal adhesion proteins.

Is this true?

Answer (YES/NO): NO